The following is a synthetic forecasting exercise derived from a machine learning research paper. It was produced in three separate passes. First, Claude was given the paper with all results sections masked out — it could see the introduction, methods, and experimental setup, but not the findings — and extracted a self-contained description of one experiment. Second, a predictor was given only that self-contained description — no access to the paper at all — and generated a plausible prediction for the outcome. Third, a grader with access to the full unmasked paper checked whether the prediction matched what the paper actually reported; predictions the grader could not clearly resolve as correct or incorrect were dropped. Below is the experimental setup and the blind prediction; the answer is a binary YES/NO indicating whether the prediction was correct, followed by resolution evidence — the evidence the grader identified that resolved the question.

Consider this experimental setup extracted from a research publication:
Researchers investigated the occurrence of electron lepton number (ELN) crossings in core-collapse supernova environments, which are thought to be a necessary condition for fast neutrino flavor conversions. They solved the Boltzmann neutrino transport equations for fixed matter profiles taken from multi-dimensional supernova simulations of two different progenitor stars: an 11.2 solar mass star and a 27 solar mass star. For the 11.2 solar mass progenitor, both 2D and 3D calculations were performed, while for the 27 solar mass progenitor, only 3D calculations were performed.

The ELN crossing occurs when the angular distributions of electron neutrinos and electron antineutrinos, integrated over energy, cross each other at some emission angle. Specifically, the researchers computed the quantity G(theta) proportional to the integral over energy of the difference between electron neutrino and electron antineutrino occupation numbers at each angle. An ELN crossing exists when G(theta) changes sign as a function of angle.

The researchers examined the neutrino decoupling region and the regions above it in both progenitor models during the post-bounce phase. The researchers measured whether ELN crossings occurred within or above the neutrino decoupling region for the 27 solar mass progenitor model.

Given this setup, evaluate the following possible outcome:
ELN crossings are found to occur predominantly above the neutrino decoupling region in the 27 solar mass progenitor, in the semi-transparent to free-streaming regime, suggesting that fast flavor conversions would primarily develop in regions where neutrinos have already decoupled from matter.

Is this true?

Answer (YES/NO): NO